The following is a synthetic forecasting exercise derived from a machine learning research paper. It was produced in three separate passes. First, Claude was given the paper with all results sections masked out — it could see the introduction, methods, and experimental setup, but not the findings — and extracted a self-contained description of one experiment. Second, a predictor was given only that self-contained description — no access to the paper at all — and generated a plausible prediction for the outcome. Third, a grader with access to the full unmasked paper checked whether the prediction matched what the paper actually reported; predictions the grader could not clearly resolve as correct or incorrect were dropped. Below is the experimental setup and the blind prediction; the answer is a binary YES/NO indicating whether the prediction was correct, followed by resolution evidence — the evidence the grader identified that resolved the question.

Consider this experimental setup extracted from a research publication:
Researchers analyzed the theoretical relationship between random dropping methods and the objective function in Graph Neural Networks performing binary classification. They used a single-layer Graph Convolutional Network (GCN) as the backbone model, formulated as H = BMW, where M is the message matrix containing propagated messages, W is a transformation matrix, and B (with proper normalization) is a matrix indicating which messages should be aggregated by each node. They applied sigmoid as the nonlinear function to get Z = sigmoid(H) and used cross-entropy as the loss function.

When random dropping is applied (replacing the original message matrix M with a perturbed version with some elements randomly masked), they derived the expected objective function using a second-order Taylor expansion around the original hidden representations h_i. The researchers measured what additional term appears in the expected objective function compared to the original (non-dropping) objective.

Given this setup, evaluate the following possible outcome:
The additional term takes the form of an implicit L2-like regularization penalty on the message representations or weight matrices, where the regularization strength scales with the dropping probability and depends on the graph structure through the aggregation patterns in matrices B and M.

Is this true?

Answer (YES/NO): NO